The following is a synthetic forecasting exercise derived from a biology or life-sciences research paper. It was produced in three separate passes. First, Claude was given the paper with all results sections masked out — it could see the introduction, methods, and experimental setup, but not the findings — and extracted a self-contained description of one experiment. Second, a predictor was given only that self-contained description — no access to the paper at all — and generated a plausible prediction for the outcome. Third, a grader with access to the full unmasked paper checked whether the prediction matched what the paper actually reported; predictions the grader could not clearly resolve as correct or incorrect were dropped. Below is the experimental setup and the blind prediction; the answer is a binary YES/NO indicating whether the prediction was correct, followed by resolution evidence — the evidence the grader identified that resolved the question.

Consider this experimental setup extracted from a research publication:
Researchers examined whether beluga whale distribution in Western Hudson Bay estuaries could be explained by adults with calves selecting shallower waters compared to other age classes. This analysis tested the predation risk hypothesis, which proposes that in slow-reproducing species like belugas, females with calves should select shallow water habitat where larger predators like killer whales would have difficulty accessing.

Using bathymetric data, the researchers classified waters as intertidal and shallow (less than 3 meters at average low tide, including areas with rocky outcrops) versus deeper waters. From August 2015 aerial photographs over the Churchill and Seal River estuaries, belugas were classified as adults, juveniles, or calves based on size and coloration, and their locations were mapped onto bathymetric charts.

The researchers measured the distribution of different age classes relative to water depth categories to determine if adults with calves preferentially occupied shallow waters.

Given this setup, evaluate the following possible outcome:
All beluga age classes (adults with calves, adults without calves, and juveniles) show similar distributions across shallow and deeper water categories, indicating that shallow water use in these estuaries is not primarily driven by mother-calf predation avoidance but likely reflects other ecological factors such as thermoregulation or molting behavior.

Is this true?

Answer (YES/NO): NO